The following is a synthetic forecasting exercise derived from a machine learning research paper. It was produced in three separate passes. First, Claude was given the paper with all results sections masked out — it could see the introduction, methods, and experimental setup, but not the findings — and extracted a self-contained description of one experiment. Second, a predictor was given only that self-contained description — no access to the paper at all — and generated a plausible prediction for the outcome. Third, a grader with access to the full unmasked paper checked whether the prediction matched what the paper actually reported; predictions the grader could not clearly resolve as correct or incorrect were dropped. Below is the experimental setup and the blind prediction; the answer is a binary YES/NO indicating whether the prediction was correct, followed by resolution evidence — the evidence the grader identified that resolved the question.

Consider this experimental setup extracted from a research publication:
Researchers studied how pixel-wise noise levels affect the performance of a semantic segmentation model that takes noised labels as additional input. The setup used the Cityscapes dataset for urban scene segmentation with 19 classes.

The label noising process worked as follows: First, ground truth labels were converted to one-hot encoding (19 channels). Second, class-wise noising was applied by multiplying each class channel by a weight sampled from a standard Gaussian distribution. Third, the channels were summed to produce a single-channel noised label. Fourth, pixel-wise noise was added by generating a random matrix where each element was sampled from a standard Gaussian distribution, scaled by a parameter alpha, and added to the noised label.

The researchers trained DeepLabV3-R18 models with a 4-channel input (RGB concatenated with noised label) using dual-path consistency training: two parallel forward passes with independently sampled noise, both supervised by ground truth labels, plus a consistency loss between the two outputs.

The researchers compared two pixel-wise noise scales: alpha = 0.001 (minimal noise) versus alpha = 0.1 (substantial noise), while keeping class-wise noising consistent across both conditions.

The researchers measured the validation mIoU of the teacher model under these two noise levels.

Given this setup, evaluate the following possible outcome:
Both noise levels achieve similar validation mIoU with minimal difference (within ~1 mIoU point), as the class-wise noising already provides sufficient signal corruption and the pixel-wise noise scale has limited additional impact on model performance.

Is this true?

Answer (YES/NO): NO